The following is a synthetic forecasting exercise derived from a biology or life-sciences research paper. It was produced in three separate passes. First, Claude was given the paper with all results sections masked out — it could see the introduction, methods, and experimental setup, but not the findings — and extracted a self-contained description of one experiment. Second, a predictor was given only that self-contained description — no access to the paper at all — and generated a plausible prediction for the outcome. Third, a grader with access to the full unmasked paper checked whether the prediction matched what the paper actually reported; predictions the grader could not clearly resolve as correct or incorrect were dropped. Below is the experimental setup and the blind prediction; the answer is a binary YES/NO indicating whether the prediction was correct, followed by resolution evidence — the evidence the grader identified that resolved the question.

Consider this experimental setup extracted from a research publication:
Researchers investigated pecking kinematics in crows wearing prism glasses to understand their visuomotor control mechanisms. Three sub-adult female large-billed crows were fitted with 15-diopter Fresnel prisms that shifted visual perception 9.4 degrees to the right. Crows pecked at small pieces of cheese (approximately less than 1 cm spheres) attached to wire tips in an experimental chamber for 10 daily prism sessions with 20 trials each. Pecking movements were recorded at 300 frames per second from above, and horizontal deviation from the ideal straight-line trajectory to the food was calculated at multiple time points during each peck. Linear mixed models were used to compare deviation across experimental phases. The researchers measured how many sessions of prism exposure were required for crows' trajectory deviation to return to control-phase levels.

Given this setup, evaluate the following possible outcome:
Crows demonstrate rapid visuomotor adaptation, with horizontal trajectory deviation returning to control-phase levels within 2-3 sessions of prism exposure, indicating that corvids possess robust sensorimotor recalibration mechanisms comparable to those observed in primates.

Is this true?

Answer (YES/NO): YES